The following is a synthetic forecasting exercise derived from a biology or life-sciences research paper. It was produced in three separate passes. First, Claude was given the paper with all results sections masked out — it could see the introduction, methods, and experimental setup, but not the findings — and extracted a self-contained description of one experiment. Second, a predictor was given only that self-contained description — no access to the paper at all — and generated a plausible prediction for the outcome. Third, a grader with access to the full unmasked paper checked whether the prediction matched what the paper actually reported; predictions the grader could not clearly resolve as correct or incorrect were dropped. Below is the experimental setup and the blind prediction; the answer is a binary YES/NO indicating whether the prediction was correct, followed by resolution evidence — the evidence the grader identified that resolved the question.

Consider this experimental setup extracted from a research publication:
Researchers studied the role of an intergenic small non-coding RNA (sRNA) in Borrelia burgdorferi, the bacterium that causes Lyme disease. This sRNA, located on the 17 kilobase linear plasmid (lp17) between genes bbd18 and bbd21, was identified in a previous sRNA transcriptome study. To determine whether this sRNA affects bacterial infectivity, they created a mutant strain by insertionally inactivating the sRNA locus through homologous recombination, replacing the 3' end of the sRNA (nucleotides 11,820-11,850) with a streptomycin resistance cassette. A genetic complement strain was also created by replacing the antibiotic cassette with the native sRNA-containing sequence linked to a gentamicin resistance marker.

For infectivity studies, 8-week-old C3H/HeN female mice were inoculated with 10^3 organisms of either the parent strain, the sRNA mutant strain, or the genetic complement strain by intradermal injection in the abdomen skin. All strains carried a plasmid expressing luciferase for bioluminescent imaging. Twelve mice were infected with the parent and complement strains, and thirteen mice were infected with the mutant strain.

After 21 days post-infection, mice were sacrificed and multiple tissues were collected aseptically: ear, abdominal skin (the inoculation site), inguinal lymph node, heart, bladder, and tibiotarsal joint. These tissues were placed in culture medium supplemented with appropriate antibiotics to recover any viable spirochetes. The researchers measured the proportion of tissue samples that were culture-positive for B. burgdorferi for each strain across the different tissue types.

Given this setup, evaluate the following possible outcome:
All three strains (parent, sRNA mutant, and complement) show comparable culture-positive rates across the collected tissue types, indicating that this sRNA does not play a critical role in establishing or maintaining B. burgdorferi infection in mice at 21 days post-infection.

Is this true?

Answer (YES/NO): NO